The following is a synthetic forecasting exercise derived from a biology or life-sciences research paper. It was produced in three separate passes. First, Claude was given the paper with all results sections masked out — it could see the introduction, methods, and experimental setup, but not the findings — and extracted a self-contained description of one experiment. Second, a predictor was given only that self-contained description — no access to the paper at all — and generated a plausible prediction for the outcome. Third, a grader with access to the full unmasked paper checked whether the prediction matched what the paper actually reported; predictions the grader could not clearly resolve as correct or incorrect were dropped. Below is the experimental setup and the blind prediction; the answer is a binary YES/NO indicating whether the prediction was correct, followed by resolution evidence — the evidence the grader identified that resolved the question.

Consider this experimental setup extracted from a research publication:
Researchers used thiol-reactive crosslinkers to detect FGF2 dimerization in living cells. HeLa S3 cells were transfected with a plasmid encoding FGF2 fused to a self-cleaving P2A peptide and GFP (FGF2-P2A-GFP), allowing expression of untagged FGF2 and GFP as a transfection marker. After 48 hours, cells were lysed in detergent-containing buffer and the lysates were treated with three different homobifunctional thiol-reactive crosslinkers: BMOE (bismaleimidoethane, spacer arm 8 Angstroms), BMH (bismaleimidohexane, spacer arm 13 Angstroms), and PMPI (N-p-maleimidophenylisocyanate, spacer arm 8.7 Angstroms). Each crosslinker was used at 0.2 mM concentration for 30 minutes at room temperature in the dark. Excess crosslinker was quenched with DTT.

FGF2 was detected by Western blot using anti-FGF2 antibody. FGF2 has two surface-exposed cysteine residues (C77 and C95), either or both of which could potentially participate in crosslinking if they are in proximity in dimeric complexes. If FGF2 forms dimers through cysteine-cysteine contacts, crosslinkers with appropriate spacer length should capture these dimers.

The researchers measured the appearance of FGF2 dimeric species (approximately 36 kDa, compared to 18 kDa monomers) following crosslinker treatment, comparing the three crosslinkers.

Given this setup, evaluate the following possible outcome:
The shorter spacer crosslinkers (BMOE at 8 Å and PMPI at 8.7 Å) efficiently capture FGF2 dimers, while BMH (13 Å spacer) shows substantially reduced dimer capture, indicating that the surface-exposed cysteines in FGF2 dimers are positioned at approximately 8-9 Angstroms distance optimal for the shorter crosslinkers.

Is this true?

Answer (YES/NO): NO